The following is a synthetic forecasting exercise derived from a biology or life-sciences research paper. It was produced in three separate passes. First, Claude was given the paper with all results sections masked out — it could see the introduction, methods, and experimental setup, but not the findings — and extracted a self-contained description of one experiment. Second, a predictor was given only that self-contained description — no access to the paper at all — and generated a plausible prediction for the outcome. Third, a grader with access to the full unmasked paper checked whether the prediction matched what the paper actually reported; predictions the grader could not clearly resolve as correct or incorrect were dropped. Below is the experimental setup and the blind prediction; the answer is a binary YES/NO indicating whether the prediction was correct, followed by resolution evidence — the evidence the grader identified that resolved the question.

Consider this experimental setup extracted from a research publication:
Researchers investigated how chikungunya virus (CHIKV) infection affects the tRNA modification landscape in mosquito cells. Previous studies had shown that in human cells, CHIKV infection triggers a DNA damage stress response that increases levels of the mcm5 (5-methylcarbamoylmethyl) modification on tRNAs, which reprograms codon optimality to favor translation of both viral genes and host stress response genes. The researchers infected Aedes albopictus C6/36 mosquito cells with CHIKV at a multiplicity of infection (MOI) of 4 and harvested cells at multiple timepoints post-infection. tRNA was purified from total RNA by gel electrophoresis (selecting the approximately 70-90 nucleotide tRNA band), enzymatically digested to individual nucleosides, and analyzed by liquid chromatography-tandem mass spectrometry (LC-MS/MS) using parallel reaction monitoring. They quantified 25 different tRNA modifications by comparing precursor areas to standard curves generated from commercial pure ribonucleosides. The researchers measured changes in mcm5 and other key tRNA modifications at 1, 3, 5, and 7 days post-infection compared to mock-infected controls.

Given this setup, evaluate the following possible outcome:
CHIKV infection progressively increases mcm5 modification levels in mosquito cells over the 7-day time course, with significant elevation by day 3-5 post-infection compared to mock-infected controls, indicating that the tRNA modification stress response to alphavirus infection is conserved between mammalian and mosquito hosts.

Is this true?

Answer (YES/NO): NO